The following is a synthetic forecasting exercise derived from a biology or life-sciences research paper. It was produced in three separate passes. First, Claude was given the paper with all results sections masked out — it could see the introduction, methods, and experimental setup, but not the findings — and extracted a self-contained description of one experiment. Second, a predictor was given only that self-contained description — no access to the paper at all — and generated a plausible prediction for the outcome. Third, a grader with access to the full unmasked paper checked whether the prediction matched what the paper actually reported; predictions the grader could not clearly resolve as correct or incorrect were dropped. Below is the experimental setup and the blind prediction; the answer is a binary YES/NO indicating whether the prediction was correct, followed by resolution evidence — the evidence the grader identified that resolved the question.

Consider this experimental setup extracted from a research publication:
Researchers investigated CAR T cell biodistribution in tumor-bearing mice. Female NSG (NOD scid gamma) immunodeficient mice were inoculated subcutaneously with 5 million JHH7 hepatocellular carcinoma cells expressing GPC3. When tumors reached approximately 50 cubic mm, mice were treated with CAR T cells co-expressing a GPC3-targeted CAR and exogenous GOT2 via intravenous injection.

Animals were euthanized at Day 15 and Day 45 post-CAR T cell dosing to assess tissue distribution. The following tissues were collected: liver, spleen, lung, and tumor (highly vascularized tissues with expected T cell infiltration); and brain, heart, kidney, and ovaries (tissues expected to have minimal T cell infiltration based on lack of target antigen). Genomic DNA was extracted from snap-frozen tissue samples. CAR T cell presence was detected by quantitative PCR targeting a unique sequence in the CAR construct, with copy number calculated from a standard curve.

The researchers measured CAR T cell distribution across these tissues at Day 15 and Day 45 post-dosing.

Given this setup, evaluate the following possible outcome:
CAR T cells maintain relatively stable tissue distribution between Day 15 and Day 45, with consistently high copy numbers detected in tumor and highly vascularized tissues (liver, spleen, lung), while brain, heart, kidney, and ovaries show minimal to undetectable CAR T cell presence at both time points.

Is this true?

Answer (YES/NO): NO